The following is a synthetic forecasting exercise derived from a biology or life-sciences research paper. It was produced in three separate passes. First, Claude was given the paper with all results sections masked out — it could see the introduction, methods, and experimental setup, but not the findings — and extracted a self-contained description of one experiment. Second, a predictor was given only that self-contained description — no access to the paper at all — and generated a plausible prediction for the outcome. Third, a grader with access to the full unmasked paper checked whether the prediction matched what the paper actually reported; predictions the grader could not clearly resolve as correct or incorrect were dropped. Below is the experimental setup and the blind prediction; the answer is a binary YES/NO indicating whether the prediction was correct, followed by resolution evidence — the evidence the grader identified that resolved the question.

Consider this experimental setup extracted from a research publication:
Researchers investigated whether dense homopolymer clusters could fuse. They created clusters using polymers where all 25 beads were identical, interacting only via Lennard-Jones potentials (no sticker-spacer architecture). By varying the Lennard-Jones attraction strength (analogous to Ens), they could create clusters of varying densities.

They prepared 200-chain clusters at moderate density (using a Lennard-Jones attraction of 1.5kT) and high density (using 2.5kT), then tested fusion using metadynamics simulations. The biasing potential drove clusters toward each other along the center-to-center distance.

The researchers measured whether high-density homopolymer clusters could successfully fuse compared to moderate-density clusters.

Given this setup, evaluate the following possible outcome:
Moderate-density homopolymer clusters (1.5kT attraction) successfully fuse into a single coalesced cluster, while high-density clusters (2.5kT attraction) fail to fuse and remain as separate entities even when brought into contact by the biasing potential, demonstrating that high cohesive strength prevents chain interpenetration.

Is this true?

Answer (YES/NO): NO